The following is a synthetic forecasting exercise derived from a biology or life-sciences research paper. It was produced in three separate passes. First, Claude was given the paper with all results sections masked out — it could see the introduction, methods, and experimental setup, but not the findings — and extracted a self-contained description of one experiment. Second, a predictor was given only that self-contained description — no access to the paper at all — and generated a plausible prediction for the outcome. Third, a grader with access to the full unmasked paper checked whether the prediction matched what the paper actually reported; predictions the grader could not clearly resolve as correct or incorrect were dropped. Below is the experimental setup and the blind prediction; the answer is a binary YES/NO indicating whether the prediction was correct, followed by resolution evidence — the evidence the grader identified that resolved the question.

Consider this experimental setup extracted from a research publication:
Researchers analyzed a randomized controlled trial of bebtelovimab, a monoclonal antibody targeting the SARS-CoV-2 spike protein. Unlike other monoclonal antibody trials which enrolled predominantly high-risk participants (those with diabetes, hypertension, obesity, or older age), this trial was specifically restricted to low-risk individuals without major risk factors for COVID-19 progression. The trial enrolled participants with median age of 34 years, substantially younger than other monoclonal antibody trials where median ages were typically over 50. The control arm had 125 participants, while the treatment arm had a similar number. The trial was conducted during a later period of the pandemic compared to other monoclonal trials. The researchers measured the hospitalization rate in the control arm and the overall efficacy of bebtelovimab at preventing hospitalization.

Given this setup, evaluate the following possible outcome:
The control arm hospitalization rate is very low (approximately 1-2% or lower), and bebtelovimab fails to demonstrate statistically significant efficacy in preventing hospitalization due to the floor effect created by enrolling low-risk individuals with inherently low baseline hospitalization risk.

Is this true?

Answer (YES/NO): YES